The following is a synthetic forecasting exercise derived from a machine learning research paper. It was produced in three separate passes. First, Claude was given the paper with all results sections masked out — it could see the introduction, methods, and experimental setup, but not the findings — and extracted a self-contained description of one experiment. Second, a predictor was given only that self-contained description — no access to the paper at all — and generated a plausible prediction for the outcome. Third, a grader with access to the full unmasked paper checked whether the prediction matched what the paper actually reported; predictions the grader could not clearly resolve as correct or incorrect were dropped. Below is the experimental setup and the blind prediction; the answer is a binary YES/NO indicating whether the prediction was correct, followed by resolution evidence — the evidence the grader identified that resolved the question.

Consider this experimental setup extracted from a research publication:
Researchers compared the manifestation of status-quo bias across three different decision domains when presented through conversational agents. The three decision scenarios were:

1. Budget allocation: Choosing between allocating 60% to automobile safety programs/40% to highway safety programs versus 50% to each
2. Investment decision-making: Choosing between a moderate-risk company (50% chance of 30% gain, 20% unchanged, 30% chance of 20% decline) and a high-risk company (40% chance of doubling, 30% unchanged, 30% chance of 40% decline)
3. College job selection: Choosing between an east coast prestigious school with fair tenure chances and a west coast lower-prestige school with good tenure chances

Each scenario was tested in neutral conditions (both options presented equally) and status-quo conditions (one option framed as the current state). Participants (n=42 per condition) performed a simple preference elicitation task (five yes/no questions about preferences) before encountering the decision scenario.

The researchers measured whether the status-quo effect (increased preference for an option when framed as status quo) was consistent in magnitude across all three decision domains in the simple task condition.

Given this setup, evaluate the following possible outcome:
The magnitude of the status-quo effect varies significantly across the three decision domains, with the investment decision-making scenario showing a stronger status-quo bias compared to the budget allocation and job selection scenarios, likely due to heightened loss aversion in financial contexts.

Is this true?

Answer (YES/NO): NO